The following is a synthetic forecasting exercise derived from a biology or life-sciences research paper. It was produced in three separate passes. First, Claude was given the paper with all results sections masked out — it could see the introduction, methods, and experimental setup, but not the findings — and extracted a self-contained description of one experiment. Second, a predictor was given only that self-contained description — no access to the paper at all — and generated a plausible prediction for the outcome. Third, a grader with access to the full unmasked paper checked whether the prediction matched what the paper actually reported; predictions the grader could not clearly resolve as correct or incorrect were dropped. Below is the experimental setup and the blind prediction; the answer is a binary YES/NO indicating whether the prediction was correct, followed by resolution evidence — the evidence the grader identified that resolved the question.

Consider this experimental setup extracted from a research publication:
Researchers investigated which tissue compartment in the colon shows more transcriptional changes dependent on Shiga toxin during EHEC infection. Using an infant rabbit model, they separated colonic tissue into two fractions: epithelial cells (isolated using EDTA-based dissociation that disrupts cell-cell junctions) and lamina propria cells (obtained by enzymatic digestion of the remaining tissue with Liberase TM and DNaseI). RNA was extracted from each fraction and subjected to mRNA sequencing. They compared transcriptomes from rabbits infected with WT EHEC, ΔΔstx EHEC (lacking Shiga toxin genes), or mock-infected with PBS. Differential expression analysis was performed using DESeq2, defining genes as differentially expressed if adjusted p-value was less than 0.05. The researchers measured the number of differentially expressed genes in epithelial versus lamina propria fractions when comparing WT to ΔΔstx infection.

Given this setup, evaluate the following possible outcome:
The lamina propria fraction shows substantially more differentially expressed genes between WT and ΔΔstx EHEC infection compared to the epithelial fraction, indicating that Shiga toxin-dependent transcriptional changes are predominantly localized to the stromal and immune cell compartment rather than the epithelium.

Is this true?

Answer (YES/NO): NO